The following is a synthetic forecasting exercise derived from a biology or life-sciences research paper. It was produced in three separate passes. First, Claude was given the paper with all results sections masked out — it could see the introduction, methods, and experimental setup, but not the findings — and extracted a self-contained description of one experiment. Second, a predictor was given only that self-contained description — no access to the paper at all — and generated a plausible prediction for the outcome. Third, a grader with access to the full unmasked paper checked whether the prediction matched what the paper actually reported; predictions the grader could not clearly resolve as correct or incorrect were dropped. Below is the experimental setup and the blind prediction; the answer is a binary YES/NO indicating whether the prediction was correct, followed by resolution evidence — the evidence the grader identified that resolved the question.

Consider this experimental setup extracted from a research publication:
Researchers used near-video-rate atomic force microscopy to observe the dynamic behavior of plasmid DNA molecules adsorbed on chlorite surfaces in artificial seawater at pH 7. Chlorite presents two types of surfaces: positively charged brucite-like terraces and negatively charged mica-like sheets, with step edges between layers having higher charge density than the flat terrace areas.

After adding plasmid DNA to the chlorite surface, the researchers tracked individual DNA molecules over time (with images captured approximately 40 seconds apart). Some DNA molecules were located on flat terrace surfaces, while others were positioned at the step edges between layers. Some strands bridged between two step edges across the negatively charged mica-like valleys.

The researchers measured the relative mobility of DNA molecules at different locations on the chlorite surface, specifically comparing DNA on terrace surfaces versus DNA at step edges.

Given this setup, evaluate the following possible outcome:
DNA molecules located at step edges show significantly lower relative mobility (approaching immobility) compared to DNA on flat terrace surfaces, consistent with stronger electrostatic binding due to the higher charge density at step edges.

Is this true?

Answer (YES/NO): YES